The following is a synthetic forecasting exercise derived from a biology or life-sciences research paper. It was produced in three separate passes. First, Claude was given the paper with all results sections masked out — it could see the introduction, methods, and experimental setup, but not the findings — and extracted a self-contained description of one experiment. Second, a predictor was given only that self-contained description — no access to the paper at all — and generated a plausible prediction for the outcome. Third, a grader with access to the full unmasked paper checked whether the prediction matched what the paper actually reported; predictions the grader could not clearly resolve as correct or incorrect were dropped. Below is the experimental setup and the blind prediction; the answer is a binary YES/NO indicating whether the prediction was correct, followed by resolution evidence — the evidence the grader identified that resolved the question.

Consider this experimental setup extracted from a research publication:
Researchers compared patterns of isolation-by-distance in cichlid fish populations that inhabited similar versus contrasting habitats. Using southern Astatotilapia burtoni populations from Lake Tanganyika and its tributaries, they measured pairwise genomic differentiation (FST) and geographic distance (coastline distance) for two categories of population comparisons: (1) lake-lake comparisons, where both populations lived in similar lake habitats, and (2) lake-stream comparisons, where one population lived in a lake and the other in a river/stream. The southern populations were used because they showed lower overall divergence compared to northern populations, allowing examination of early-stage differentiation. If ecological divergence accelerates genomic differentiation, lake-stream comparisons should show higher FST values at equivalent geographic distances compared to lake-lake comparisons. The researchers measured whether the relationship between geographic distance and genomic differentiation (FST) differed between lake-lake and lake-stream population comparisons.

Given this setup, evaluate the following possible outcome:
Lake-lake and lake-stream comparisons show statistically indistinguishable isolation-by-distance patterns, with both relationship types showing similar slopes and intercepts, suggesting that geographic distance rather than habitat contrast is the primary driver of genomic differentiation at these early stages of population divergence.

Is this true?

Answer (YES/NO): NO